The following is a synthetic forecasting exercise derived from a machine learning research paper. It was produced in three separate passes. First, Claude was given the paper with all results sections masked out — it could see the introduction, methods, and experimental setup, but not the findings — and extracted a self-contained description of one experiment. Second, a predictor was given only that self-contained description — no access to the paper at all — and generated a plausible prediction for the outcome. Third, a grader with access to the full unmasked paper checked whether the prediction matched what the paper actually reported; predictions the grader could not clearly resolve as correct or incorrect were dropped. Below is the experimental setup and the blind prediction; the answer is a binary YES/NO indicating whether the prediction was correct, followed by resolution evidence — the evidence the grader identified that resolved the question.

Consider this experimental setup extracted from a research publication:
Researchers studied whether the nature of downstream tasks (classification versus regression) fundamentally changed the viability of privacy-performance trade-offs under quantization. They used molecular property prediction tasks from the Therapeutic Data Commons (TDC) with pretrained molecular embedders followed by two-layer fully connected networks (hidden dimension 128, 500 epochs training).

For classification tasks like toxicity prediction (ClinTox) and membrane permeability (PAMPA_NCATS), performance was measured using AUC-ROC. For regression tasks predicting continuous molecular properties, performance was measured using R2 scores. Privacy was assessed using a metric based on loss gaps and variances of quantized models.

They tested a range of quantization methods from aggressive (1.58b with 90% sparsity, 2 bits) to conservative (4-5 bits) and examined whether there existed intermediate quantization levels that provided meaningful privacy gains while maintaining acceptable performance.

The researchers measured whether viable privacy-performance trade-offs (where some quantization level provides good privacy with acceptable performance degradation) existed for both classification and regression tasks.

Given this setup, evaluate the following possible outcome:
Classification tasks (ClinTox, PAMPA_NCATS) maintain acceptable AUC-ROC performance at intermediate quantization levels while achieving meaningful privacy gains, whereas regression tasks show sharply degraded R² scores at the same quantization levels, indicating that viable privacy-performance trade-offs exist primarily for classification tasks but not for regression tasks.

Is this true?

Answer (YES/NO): YES